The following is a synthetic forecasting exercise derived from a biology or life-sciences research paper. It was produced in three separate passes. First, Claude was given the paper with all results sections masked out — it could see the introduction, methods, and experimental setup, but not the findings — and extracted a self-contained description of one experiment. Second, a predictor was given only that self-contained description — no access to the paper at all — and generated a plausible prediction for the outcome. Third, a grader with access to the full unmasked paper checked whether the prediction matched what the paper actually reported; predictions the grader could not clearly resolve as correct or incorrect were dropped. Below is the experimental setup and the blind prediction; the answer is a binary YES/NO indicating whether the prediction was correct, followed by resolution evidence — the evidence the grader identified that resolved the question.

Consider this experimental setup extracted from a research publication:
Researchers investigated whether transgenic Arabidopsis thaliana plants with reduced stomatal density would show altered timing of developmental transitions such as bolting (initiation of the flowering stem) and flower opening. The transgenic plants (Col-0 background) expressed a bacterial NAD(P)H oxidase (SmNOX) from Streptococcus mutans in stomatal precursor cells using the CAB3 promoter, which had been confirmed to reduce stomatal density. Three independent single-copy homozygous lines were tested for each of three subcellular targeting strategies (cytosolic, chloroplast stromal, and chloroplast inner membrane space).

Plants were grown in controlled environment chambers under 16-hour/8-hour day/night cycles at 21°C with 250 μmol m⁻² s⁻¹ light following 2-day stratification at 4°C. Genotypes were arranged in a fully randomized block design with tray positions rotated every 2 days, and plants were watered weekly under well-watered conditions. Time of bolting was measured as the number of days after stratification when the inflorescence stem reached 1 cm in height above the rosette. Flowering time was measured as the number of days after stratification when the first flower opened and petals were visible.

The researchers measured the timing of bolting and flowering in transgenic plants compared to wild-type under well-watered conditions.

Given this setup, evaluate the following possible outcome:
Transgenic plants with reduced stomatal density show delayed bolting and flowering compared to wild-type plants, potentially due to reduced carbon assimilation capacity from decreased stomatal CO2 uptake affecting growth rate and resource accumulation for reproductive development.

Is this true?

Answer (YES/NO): NO